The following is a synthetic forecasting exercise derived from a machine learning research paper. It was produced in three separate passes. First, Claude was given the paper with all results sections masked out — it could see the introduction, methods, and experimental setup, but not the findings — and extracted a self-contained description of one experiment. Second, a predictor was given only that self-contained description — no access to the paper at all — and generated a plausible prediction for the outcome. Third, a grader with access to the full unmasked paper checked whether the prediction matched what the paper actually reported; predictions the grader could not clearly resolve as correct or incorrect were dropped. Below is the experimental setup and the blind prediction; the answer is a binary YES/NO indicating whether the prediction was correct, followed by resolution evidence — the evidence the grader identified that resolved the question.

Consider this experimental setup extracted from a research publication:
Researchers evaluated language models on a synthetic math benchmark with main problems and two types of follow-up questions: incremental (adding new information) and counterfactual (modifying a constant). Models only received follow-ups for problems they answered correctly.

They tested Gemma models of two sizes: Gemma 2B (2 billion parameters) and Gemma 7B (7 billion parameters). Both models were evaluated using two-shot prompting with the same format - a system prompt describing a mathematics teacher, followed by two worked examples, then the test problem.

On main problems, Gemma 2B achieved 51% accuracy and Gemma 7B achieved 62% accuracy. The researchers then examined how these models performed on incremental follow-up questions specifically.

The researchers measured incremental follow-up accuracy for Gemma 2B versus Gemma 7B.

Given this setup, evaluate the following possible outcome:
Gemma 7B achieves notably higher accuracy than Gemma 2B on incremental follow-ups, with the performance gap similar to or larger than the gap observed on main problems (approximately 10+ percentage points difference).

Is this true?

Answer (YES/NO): YES